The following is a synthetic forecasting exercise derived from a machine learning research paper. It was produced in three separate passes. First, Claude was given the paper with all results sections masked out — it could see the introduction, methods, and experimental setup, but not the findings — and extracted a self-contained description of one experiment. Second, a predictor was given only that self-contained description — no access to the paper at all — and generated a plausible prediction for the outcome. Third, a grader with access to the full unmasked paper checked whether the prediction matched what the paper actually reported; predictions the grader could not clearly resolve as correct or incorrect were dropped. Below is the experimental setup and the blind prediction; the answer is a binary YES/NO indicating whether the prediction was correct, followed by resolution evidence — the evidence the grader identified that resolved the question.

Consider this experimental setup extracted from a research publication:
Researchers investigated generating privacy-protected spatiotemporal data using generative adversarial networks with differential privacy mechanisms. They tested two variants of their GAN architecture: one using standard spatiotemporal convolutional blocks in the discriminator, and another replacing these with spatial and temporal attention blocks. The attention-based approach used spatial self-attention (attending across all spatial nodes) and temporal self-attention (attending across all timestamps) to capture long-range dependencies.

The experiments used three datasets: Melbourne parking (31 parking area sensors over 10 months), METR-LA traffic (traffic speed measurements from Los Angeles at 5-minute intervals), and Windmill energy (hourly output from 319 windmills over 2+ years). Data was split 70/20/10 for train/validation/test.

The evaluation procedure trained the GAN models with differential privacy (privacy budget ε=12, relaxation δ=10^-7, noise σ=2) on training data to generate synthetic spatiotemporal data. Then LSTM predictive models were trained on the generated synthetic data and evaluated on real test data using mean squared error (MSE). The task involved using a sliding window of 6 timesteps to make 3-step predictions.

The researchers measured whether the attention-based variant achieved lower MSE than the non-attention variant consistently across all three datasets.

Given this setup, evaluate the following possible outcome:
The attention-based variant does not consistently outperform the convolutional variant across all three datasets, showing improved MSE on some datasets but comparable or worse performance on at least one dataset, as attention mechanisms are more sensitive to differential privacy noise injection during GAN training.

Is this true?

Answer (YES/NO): YES